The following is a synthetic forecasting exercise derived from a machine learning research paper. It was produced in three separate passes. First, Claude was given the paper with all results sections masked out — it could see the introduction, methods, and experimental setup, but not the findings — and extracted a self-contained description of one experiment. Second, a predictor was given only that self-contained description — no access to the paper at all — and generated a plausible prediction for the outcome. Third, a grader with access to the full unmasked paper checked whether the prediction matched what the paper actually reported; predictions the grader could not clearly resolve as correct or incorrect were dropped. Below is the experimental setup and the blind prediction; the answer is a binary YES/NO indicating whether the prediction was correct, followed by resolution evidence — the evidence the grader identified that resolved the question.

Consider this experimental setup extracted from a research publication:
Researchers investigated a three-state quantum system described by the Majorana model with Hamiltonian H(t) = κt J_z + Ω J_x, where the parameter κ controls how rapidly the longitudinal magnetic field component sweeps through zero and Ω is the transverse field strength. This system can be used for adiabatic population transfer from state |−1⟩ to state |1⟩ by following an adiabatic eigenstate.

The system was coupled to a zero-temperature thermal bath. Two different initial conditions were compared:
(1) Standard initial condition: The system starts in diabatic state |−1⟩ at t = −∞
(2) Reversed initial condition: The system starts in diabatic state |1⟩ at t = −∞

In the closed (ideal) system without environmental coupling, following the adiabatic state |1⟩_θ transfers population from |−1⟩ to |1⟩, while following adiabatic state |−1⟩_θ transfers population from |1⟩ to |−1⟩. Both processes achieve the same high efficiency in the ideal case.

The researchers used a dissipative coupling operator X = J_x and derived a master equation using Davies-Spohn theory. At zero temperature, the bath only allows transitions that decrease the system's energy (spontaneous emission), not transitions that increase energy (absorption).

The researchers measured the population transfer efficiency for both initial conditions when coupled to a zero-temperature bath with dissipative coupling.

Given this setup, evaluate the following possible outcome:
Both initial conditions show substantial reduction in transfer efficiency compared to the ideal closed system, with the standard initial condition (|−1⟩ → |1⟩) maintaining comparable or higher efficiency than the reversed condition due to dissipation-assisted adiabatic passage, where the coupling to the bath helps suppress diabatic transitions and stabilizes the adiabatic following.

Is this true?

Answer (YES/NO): NO